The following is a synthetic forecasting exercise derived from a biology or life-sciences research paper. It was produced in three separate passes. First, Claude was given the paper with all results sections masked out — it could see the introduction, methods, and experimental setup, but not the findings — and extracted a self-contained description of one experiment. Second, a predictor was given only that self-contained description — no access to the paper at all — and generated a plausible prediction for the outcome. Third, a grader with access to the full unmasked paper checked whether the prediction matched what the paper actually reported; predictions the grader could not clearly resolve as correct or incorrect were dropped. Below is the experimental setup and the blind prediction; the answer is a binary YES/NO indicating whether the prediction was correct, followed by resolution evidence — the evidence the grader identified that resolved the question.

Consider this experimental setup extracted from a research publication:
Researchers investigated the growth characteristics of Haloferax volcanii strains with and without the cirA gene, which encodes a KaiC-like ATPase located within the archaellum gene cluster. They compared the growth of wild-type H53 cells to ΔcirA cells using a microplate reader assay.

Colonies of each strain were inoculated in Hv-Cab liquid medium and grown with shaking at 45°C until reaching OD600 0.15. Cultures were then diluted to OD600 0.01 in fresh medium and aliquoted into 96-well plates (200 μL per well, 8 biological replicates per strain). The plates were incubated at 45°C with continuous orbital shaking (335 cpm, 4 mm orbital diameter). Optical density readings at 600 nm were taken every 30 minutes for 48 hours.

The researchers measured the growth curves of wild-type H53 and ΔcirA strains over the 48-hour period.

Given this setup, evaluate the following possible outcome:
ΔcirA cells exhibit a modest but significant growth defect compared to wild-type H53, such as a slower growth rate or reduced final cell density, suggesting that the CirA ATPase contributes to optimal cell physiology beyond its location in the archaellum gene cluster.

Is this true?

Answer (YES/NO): NO